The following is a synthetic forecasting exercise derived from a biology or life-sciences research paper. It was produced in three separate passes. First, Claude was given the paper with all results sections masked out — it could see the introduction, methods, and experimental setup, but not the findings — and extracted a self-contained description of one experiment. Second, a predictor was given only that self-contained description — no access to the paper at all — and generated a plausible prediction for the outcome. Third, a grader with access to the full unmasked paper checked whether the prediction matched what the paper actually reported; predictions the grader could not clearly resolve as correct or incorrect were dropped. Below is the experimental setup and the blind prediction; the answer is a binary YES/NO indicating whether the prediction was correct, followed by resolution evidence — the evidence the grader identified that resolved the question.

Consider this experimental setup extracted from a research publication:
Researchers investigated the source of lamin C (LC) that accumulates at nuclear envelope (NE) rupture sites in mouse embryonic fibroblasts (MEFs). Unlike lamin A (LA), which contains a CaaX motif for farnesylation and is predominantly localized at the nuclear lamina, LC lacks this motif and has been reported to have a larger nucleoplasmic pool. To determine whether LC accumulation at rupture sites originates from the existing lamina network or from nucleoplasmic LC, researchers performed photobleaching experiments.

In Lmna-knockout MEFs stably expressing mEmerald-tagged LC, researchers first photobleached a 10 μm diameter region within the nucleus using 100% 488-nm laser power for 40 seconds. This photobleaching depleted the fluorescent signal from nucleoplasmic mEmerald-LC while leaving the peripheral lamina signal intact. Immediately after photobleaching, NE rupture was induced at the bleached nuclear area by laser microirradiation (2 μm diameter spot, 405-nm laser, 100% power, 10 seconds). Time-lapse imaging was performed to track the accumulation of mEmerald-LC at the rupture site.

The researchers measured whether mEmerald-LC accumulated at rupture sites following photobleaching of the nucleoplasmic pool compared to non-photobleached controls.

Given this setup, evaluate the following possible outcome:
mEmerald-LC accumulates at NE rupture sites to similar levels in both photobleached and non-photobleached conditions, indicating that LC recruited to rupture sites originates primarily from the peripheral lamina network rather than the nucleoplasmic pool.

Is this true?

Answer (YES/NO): NO